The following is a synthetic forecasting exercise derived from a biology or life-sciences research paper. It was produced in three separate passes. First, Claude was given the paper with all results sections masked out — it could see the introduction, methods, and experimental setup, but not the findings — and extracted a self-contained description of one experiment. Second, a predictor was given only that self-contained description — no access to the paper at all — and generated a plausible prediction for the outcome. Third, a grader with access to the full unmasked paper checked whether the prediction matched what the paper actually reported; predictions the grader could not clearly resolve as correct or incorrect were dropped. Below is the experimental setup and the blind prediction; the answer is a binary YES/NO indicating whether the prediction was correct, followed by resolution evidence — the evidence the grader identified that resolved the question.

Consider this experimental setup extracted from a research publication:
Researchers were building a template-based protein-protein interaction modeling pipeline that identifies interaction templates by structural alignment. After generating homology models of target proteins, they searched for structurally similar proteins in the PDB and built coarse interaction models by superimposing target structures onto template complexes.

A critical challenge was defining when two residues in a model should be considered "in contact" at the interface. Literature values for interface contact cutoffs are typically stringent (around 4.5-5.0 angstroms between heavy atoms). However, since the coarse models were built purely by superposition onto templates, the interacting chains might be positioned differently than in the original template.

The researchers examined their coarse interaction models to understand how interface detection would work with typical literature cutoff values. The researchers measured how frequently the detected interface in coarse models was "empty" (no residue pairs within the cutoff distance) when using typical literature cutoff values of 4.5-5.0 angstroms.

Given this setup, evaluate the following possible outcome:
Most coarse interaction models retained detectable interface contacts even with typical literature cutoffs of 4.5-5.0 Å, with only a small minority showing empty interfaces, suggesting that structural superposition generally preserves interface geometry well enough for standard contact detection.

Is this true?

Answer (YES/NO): NO